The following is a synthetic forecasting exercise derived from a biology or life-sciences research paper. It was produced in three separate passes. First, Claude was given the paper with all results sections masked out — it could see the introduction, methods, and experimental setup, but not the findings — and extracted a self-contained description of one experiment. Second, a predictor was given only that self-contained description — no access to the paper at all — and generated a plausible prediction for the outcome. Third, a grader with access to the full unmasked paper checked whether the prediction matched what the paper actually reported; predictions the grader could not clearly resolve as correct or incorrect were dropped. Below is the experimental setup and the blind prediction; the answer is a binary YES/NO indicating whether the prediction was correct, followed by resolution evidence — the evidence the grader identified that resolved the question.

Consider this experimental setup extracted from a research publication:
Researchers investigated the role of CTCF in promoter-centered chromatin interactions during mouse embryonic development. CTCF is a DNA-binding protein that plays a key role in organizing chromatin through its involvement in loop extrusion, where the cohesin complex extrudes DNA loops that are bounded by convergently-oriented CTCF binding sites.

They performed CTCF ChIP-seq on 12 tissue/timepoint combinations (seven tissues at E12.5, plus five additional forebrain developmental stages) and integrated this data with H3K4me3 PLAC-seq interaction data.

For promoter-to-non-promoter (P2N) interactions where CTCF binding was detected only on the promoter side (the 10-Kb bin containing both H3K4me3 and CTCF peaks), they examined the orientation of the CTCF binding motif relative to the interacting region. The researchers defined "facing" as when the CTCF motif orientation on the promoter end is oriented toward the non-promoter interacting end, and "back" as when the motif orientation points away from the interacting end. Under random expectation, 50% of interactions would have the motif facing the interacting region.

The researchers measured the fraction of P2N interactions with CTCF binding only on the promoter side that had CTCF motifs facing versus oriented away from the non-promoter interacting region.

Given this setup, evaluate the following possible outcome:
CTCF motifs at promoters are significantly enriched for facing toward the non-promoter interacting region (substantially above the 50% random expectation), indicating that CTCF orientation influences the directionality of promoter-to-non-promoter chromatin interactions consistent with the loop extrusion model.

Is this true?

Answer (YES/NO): YES